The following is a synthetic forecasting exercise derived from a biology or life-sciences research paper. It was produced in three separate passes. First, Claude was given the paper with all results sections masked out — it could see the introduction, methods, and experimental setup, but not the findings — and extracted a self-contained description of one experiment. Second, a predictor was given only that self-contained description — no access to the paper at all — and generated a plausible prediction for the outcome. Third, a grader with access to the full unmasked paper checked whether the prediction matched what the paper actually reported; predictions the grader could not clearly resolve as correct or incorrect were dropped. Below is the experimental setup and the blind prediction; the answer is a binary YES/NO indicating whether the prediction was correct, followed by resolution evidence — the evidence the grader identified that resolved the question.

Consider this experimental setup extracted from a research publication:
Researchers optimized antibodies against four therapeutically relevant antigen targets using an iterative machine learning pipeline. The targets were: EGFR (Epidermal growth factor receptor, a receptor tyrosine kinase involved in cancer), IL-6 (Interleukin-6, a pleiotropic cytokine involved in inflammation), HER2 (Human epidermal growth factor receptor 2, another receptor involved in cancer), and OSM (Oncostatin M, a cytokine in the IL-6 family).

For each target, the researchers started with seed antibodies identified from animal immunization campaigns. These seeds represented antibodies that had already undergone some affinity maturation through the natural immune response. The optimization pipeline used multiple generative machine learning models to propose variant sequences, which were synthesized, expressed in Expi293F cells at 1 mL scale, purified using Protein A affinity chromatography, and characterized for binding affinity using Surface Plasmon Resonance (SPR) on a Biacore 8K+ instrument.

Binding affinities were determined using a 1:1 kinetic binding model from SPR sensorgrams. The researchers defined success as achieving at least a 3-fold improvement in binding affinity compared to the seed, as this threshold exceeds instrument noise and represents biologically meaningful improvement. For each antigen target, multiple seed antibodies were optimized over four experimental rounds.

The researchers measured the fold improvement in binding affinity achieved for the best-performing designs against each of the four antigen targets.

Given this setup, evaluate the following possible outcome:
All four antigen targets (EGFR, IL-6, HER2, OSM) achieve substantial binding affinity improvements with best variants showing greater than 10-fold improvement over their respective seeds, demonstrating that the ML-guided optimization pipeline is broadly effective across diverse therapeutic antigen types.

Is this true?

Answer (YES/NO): NO